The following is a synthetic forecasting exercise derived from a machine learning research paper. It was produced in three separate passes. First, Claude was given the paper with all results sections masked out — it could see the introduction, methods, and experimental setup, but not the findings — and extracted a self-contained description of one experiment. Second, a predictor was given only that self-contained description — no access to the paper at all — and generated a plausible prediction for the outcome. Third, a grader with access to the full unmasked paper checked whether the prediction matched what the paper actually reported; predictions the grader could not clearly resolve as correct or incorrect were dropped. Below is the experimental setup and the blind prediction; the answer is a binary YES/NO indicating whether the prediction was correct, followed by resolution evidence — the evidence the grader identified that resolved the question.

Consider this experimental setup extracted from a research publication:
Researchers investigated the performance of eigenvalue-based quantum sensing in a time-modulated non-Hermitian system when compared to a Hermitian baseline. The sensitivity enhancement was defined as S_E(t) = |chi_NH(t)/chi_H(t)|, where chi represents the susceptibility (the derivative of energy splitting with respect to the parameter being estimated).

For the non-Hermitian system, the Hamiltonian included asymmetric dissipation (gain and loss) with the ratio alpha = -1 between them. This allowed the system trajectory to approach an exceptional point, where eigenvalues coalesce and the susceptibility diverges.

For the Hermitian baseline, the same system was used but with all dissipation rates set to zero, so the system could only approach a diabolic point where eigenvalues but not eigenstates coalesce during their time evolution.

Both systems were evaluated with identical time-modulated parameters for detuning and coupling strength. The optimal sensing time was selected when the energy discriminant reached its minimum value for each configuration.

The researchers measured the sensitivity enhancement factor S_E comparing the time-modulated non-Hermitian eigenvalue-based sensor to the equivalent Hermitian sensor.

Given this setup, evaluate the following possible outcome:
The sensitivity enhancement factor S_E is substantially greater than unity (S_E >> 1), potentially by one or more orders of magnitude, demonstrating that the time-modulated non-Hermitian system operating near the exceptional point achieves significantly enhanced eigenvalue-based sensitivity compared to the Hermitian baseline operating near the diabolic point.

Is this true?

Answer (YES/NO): YES